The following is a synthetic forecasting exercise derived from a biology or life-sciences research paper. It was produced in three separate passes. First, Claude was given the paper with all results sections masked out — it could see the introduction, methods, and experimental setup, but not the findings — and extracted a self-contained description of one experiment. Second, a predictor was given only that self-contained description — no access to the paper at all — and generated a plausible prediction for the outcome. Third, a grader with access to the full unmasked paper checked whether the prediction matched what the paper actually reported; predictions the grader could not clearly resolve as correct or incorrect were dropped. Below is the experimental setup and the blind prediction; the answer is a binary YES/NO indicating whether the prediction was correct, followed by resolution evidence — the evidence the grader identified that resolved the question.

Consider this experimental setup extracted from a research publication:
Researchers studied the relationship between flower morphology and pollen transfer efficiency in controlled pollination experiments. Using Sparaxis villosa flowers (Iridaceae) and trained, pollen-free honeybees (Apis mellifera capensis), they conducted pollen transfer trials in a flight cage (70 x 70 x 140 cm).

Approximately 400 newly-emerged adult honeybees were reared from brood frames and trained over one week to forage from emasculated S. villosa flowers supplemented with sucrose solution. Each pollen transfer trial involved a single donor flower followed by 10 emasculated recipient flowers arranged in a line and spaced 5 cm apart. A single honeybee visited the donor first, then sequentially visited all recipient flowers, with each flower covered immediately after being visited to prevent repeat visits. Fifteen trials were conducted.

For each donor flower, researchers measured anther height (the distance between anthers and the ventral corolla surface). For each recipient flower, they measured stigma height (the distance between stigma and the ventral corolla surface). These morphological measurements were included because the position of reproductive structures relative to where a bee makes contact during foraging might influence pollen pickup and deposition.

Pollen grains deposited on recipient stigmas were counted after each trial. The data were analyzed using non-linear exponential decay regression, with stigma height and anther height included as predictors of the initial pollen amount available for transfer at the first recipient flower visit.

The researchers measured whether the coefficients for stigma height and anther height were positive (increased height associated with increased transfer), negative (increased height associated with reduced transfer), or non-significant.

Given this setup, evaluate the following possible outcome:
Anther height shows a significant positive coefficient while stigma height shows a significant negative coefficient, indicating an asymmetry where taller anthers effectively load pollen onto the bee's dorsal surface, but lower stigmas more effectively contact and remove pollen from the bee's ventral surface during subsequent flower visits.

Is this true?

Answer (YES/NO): NO